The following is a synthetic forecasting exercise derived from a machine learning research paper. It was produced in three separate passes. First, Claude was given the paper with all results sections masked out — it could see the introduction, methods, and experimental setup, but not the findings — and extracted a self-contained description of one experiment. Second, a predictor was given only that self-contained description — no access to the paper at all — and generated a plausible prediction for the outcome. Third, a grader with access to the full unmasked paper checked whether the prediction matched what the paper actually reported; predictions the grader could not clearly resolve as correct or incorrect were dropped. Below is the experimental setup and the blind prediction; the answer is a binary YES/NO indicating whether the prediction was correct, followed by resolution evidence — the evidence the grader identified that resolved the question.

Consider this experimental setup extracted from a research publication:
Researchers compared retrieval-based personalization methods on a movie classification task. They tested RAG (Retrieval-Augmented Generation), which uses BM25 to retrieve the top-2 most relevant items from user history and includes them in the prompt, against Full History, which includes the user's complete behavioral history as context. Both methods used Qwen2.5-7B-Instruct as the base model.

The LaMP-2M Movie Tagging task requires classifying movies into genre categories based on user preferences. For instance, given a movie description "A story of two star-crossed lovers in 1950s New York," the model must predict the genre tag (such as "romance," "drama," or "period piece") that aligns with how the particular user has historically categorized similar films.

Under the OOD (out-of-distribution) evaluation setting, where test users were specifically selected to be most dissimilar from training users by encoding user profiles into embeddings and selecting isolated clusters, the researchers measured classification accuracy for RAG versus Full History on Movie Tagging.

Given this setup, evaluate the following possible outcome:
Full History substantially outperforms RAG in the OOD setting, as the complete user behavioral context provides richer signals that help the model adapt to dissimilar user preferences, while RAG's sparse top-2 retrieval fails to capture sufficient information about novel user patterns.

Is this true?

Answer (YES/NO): NO